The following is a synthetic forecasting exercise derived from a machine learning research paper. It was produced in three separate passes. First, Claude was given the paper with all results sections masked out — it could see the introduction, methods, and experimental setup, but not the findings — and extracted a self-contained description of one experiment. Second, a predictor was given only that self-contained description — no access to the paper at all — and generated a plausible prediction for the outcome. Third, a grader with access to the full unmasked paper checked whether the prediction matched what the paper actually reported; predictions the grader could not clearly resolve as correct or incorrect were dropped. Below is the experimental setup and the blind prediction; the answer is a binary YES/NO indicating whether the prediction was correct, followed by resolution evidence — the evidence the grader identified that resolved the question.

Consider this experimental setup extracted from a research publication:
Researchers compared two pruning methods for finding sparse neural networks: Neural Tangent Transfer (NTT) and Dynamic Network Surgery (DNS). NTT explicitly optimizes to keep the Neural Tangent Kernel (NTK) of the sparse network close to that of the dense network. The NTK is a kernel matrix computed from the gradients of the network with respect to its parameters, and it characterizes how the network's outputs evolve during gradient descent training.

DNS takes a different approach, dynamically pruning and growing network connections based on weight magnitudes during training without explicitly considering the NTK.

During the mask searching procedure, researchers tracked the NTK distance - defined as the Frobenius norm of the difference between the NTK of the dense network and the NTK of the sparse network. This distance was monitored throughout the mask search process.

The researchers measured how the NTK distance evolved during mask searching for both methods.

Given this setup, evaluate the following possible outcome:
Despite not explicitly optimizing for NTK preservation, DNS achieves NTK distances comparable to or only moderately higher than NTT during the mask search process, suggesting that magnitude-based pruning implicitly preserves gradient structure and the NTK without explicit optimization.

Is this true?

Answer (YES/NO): NO